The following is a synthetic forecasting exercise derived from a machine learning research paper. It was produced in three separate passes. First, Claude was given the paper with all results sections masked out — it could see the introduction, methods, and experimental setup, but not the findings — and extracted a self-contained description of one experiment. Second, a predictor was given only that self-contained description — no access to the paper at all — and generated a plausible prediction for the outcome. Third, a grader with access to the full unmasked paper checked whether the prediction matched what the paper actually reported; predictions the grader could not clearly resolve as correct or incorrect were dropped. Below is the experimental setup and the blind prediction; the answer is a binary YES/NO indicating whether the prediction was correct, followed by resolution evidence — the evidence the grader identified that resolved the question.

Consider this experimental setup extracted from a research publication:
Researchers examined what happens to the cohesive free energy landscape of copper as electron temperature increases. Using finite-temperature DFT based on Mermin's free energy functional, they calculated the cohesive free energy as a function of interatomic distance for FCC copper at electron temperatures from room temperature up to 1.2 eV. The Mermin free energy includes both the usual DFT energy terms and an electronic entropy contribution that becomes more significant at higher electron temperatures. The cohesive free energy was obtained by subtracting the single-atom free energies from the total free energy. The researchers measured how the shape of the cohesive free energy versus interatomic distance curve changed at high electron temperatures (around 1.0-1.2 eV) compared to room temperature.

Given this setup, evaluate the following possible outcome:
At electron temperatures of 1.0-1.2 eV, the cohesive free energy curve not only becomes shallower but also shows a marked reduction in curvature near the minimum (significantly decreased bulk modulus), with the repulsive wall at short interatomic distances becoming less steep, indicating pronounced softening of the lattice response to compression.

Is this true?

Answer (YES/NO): NO